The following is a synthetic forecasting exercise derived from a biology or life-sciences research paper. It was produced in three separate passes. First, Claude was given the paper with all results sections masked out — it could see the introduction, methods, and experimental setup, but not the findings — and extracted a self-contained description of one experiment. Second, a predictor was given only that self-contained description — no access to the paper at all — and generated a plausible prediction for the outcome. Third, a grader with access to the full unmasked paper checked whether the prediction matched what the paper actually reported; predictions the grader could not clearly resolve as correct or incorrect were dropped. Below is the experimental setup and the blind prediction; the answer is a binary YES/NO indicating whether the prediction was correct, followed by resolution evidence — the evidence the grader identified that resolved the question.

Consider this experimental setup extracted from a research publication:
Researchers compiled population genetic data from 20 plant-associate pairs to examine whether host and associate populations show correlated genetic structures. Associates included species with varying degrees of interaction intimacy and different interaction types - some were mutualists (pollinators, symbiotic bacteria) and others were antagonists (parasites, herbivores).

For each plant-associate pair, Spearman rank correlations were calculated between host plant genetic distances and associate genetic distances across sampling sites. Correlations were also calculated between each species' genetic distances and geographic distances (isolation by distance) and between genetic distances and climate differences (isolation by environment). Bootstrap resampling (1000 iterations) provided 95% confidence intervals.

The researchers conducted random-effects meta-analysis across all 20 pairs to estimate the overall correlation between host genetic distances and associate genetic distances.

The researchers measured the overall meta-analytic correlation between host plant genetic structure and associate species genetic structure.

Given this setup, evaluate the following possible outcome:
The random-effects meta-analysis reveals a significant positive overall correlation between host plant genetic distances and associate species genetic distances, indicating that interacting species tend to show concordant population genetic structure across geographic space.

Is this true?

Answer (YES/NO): YES